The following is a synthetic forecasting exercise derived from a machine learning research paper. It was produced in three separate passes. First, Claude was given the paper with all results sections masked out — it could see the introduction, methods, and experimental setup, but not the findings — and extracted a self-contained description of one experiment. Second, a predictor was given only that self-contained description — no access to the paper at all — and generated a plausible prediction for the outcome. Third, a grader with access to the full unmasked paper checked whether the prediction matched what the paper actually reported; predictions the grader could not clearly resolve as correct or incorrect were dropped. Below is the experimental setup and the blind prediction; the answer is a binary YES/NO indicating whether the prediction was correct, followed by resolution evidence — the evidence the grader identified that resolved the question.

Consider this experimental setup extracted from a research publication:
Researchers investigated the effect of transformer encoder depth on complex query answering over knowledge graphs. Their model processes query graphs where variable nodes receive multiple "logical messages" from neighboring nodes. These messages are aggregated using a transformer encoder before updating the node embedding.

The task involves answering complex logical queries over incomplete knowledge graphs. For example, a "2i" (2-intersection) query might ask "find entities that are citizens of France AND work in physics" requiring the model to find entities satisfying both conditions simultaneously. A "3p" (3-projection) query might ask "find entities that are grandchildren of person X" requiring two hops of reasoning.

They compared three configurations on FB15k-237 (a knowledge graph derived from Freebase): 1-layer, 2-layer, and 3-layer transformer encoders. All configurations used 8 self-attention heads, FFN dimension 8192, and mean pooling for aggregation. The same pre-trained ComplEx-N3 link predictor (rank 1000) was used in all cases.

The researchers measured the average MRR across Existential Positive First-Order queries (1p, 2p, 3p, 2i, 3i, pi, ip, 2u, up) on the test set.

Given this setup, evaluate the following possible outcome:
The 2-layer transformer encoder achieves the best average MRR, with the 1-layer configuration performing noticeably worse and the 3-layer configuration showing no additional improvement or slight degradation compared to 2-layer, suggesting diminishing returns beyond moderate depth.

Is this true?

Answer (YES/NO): NO